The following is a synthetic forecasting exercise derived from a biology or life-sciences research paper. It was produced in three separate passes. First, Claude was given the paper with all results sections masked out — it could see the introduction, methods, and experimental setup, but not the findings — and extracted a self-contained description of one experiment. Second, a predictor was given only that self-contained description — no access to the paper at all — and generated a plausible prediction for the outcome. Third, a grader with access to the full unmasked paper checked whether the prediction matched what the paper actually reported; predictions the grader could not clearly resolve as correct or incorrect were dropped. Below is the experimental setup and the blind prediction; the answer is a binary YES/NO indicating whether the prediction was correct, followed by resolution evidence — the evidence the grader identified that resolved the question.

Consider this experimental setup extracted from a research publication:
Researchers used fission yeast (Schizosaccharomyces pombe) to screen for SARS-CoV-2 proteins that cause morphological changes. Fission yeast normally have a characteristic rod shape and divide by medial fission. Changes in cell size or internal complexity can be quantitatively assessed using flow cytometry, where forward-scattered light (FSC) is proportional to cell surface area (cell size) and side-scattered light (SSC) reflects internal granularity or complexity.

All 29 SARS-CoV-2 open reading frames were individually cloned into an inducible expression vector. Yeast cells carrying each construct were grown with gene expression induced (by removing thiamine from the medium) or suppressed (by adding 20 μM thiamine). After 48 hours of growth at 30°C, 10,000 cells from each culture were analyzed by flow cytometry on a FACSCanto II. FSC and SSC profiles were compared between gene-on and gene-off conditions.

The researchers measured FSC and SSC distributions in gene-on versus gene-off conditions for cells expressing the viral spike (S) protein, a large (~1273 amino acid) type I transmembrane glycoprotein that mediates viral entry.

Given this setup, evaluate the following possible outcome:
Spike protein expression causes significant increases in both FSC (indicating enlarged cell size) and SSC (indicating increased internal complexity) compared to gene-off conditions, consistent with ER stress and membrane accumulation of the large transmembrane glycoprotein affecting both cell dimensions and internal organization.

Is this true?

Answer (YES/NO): NO